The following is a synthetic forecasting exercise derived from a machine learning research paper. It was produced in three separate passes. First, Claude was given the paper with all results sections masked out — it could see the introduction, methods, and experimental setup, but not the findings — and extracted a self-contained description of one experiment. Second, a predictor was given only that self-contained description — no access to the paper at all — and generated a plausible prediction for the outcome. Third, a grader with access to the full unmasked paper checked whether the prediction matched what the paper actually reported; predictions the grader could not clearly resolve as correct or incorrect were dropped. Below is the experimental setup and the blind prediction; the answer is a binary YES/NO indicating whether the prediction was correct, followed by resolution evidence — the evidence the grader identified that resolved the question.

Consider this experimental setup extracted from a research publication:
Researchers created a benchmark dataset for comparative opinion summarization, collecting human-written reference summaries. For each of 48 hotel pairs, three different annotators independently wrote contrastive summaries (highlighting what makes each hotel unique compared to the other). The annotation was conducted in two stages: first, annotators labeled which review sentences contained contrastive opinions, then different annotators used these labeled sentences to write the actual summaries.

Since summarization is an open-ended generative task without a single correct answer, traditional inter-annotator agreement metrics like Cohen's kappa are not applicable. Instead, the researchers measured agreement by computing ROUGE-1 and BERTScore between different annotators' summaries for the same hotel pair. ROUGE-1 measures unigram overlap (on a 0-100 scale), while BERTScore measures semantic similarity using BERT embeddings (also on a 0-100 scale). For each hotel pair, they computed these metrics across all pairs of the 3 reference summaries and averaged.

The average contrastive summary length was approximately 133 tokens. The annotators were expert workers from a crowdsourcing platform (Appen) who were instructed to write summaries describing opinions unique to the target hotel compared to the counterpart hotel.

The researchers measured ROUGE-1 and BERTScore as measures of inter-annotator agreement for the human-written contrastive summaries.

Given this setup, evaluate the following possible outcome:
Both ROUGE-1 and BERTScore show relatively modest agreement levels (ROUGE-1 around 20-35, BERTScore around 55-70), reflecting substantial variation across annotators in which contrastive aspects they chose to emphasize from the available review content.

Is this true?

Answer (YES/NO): NO